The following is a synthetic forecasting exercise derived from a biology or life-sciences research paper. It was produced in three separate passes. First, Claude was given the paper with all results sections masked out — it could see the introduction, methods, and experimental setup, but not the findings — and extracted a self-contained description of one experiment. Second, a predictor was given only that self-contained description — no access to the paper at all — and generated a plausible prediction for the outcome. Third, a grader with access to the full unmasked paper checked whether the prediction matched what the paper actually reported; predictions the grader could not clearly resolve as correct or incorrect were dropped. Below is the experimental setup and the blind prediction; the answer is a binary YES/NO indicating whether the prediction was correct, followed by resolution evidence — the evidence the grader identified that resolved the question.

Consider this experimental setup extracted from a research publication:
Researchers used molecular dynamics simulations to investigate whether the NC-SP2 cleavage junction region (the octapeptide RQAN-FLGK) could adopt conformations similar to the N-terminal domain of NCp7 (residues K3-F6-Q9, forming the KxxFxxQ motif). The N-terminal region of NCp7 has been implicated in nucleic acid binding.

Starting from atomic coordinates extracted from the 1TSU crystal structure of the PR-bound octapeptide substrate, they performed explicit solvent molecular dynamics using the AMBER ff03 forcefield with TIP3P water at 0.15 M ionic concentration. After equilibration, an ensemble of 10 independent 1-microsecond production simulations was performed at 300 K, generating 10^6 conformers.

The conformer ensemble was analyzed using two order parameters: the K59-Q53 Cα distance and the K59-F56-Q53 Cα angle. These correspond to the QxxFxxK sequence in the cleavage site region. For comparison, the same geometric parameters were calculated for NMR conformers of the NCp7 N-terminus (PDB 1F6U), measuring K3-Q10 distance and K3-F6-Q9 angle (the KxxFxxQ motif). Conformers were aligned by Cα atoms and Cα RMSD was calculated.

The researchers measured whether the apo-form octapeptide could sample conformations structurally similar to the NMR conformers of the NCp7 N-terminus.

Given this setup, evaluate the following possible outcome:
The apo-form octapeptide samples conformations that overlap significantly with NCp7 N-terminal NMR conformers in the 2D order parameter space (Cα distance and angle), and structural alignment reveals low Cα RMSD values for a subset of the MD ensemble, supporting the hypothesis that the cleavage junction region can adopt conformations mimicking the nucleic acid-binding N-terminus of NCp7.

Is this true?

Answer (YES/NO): YES